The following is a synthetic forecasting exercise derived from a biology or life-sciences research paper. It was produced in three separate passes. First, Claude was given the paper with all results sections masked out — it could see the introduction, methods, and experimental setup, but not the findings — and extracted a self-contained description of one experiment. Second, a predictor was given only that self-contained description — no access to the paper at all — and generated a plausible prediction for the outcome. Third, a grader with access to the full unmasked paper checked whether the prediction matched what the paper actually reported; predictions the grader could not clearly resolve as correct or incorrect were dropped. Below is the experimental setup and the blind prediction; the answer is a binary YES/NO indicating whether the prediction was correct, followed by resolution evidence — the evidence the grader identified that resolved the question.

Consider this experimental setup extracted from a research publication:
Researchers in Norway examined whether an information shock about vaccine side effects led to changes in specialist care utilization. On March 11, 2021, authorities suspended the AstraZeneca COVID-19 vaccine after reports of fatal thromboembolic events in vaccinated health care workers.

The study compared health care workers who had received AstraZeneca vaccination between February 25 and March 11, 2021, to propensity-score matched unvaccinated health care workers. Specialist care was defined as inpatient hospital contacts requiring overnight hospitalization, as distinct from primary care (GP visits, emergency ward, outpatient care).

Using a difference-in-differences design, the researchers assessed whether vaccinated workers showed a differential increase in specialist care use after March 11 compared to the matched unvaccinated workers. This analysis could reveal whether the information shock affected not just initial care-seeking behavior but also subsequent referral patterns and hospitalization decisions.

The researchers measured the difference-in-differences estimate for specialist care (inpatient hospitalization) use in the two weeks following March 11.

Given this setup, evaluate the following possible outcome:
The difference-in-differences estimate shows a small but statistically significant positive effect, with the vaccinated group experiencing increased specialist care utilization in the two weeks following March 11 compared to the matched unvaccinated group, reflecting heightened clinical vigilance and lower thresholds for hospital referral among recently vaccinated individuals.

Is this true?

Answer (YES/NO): NO